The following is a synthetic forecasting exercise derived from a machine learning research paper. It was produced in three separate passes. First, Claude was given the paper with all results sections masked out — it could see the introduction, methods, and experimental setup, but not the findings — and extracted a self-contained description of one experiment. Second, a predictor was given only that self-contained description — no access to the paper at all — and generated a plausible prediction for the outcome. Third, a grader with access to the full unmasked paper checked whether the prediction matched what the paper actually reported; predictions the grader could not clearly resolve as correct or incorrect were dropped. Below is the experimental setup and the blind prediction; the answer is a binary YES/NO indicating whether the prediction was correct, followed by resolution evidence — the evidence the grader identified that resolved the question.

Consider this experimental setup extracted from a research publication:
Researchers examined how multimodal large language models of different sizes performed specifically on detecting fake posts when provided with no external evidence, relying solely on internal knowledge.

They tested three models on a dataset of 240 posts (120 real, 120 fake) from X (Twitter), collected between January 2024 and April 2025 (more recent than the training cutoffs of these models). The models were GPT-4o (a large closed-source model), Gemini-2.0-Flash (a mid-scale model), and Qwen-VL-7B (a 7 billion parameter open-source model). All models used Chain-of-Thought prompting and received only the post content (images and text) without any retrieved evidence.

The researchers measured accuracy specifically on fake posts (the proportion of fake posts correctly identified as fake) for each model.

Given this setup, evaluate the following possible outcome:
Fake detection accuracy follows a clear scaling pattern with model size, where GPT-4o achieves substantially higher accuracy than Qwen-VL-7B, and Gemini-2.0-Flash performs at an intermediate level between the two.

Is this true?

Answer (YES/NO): YES